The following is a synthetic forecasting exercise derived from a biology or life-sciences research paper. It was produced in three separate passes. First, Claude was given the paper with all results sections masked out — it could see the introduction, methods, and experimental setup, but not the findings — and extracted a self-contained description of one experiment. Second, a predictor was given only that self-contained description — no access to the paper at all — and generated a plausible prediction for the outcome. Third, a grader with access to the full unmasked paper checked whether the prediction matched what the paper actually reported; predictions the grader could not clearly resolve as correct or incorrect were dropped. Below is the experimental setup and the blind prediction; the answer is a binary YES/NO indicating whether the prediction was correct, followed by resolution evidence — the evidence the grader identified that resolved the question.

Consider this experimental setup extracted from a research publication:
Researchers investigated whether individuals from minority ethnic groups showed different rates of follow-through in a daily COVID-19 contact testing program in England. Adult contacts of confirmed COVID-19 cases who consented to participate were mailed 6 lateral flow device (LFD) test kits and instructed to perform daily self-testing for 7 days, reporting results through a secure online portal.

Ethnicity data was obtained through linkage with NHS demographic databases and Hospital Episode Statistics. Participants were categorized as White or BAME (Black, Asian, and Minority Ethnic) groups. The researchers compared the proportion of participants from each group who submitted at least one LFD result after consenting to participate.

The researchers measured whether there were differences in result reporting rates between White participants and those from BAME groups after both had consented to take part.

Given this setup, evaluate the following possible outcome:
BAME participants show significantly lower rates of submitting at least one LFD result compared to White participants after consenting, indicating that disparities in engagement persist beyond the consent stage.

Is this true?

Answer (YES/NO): YES